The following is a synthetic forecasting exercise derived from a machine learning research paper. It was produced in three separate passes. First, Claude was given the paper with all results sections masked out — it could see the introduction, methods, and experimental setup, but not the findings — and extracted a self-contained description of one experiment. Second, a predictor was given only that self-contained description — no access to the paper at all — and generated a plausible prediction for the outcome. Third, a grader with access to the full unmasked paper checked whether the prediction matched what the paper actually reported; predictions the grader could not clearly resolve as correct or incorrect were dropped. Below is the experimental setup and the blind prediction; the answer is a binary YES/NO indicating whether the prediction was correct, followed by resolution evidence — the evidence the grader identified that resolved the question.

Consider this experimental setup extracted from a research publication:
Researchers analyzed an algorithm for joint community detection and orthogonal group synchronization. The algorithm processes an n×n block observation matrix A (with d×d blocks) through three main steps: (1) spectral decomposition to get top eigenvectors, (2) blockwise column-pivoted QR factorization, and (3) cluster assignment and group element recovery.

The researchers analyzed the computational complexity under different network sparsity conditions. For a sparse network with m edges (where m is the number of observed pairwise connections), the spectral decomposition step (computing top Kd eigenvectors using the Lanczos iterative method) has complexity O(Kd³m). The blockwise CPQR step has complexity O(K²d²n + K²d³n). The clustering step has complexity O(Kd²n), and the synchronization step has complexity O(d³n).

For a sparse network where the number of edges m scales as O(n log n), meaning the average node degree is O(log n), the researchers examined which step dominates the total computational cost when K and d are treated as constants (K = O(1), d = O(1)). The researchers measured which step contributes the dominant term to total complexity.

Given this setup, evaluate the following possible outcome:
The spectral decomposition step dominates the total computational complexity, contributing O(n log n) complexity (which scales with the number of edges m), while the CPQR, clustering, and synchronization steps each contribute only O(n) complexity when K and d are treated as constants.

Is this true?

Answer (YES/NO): YES